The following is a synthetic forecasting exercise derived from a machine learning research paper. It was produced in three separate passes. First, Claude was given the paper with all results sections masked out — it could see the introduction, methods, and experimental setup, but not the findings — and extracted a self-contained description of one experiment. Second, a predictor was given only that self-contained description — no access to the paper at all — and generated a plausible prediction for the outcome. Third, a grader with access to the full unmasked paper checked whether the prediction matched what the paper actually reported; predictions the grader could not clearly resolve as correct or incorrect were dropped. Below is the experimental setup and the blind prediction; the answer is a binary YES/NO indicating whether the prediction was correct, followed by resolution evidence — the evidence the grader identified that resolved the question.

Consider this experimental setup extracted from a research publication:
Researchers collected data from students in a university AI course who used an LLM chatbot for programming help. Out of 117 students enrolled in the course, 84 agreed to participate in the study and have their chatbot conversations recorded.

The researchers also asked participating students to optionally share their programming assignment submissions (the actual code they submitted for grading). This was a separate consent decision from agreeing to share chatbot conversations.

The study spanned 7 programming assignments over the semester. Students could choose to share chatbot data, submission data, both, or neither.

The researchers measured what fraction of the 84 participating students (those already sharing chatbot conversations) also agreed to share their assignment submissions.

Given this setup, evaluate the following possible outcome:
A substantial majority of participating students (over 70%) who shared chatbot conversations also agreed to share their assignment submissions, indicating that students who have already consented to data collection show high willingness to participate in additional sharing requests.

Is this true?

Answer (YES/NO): YES